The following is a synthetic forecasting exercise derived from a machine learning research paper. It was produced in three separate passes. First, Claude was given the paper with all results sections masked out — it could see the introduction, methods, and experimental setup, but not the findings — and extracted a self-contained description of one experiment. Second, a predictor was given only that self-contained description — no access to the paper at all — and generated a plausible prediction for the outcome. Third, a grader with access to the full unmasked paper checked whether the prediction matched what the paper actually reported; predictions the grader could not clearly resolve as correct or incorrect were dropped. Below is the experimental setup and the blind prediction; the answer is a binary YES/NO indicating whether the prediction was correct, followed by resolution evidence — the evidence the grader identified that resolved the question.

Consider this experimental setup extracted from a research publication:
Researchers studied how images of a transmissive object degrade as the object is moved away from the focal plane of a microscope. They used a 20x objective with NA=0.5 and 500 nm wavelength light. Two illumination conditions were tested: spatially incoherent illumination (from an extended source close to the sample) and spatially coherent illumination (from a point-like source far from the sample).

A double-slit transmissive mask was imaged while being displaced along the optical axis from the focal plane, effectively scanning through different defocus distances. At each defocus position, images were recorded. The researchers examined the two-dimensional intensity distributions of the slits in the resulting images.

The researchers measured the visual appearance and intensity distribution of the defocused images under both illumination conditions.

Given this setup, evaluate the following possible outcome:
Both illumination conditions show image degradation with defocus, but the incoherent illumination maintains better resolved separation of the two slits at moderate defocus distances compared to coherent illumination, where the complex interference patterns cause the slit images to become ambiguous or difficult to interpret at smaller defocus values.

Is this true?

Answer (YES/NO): NO